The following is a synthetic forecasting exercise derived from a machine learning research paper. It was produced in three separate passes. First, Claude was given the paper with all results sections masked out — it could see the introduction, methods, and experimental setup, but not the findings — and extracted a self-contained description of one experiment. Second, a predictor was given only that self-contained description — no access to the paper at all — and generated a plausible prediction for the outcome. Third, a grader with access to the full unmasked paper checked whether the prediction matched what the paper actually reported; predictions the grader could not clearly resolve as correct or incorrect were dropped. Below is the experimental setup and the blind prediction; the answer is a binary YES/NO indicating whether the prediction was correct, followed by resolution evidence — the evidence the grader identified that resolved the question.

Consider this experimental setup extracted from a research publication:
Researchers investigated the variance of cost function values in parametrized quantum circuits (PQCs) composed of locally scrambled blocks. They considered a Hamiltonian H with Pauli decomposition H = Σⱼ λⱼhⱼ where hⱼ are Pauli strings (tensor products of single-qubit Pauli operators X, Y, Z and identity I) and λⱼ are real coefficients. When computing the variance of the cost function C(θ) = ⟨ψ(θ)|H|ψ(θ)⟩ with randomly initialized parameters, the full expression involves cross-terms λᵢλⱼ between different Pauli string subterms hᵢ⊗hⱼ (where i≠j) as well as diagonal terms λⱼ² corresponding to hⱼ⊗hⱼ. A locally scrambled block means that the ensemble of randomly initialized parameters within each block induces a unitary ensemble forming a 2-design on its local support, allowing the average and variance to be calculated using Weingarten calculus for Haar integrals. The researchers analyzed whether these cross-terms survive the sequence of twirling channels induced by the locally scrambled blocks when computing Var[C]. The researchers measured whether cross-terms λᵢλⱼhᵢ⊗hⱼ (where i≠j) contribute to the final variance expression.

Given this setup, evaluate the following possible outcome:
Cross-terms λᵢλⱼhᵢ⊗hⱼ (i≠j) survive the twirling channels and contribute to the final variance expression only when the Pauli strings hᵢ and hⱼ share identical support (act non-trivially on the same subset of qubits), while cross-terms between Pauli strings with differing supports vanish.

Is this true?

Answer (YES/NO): NO